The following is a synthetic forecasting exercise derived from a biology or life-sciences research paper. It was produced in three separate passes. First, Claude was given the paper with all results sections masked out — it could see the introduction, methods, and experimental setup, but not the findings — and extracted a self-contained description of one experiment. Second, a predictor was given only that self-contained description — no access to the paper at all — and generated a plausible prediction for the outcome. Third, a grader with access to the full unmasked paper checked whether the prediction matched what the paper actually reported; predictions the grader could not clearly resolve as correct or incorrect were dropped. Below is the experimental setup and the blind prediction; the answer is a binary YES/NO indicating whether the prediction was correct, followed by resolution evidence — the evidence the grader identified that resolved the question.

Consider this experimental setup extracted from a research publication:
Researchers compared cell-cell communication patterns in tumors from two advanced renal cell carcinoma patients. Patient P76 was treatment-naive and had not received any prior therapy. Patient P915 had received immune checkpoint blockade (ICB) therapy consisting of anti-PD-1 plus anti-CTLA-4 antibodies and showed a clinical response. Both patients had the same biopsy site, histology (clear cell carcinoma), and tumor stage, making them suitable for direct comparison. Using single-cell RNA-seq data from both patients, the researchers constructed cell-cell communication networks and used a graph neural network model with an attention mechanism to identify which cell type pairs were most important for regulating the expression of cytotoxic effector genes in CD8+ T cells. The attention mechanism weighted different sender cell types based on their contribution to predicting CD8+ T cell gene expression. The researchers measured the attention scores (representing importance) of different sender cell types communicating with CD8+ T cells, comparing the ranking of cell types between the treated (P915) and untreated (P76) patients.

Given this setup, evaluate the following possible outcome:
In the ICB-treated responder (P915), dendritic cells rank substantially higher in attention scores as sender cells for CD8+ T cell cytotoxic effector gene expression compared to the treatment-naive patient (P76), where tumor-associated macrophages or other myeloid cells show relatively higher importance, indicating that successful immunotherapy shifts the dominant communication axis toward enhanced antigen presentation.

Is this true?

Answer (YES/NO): NO